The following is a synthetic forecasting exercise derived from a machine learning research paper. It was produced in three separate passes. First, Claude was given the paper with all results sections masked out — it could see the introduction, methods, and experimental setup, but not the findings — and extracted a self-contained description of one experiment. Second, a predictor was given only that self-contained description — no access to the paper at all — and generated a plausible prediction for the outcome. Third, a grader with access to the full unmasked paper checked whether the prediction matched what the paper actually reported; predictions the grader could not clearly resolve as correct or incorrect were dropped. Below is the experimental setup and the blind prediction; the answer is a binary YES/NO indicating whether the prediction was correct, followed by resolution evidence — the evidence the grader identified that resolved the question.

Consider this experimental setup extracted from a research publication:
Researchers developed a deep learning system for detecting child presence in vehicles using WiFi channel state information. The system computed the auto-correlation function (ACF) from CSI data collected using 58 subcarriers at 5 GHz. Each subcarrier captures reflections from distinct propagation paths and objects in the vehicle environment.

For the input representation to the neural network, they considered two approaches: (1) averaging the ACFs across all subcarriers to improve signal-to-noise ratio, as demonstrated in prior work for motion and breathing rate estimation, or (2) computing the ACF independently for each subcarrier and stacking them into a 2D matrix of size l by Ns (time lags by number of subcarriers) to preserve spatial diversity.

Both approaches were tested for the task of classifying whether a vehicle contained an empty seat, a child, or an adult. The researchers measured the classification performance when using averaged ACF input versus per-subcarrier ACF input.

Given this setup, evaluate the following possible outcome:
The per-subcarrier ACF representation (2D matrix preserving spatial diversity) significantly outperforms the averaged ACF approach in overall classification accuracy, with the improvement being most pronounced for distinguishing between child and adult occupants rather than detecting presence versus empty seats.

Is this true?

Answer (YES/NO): YES